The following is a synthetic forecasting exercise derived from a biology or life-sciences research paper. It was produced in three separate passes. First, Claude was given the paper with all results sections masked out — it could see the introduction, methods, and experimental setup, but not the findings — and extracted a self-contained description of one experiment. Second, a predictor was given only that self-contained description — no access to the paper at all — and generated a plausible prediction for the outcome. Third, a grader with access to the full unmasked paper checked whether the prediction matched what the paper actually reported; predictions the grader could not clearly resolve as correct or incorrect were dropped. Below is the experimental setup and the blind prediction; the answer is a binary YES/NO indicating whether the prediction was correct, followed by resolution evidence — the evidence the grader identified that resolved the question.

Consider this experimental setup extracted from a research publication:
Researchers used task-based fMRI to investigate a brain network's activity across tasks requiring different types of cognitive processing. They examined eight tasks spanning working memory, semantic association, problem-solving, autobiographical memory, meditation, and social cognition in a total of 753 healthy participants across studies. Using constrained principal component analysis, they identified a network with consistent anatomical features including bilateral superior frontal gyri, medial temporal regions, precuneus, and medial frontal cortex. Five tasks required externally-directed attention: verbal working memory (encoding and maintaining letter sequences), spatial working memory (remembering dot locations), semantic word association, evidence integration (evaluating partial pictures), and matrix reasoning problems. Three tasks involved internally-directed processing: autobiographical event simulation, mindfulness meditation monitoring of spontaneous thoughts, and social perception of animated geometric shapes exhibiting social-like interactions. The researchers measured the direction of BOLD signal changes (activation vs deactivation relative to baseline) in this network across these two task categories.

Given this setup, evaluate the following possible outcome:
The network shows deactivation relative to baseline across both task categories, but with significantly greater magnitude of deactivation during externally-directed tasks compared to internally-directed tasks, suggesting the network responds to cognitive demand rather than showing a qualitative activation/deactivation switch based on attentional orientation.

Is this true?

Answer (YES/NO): NO